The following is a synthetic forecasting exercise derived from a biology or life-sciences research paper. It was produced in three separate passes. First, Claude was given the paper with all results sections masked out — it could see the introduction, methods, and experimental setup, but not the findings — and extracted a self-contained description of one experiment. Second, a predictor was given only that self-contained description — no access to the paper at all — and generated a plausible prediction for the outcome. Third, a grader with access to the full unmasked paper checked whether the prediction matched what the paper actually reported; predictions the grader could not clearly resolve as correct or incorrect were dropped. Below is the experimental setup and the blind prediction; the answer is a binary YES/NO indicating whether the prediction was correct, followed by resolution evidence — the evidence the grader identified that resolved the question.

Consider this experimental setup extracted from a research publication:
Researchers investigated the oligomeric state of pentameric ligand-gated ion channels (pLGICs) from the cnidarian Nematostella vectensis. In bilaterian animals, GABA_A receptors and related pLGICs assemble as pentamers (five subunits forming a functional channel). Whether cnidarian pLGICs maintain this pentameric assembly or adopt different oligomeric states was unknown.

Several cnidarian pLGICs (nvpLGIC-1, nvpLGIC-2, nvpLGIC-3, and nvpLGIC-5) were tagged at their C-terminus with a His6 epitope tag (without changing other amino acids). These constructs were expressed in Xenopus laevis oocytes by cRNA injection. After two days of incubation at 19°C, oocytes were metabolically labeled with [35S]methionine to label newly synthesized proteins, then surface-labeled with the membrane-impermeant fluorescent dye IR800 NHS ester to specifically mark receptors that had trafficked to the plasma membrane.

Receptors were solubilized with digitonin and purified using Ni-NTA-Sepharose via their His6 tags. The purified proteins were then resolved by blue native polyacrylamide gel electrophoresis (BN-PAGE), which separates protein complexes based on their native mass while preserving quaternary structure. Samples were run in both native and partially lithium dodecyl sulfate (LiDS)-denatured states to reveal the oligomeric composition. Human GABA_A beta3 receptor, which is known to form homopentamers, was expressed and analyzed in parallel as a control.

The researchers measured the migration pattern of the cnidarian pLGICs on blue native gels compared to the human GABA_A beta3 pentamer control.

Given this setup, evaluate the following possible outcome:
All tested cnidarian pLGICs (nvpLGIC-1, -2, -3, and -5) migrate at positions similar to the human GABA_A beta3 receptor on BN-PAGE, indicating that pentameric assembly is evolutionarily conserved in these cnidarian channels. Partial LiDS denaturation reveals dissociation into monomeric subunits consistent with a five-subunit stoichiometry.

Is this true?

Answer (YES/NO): YES